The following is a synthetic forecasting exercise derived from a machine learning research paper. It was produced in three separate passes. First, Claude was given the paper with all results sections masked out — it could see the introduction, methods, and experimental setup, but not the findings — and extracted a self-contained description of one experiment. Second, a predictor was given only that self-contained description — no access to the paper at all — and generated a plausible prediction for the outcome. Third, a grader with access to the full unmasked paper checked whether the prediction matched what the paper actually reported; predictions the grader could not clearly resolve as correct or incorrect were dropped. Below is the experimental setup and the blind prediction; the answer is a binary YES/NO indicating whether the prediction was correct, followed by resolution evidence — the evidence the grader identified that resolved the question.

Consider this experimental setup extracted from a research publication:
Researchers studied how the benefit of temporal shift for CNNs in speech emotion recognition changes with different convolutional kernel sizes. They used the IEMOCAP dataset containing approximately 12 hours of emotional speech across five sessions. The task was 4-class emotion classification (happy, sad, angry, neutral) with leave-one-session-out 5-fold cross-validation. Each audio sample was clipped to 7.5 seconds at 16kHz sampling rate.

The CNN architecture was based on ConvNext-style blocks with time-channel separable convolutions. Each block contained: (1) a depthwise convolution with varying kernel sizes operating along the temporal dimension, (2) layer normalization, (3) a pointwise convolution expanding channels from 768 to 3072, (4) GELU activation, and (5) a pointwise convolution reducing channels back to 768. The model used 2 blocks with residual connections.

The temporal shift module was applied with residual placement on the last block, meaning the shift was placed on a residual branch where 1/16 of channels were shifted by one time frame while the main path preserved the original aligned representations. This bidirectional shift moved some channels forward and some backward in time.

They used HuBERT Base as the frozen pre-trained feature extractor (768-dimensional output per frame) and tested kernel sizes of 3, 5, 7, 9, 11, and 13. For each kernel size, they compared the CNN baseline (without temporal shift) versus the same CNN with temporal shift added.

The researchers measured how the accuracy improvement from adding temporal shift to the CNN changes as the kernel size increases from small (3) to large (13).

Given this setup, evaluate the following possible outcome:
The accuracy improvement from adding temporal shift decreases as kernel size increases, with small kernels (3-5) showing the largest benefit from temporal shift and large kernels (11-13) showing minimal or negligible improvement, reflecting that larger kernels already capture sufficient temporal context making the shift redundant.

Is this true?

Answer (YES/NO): YES